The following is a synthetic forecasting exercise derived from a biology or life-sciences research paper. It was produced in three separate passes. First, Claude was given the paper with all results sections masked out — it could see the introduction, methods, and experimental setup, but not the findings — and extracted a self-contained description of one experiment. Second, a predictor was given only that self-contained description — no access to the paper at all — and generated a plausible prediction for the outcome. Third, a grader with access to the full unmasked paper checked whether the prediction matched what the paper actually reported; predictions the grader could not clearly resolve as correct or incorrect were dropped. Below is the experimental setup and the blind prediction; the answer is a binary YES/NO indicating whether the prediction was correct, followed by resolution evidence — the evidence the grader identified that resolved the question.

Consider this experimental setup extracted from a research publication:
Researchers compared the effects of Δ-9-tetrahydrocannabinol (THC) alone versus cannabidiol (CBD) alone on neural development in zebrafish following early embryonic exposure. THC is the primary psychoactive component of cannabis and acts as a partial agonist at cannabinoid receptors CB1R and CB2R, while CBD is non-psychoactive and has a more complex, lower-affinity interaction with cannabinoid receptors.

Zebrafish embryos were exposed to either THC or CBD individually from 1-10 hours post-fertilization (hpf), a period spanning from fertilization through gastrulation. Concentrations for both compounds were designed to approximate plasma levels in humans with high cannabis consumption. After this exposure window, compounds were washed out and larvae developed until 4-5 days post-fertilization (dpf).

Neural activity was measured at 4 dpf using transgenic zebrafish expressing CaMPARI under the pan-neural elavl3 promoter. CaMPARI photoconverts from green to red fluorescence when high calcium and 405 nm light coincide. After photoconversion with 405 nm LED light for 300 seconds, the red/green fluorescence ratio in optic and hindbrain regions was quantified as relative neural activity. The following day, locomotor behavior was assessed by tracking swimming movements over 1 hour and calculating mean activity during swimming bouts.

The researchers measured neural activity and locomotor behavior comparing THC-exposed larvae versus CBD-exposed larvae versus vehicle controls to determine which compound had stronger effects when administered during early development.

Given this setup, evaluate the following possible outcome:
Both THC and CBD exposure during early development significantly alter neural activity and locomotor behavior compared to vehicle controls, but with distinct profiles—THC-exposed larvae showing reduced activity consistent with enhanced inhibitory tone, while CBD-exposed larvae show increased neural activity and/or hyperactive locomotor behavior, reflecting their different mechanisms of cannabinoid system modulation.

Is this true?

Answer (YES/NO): NO